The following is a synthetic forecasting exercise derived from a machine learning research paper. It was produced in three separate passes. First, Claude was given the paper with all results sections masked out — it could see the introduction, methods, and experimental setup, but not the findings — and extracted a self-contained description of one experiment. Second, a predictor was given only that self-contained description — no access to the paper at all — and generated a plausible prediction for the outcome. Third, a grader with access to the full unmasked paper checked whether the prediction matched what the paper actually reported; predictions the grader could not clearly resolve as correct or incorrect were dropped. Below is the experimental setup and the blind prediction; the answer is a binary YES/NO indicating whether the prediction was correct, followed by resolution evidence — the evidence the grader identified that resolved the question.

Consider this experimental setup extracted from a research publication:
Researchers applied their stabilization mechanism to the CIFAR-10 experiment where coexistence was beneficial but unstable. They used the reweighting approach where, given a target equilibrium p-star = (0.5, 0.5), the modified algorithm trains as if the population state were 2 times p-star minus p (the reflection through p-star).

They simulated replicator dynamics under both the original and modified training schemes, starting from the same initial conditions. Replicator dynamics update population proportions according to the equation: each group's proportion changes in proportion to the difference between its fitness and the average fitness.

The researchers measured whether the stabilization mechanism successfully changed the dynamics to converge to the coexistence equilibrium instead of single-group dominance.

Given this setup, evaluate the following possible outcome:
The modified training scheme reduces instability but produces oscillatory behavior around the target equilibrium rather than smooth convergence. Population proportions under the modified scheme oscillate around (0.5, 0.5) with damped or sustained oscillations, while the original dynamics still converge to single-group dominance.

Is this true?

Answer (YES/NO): NO